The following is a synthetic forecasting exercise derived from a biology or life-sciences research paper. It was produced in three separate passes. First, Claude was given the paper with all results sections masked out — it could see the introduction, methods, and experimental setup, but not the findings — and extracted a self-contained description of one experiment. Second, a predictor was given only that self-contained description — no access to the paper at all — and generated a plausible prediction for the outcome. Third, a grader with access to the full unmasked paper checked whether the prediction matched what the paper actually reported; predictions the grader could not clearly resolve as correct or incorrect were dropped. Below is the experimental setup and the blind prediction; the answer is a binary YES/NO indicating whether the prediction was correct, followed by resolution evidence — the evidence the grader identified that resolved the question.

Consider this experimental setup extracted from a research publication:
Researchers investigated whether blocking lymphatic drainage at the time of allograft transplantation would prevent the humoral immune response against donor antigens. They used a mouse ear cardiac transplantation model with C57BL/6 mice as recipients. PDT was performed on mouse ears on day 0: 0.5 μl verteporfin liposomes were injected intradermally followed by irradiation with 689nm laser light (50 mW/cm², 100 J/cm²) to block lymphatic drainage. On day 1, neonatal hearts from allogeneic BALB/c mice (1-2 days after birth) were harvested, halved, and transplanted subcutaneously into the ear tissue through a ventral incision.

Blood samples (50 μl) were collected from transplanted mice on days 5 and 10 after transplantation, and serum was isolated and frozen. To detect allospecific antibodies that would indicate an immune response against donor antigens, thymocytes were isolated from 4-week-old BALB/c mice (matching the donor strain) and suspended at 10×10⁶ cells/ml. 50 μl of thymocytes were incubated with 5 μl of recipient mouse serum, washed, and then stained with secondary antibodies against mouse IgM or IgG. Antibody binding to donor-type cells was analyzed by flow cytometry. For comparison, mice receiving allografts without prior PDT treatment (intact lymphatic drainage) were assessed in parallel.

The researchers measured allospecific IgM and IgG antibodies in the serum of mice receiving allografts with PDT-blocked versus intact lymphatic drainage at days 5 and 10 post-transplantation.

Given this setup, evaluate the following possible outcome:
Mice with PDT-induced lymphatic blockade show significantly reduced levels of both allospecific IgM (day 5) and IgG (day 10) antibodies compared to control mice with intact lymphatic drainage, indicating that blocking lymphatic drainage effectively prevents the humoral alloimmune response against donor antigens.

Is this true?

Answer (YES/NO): YES